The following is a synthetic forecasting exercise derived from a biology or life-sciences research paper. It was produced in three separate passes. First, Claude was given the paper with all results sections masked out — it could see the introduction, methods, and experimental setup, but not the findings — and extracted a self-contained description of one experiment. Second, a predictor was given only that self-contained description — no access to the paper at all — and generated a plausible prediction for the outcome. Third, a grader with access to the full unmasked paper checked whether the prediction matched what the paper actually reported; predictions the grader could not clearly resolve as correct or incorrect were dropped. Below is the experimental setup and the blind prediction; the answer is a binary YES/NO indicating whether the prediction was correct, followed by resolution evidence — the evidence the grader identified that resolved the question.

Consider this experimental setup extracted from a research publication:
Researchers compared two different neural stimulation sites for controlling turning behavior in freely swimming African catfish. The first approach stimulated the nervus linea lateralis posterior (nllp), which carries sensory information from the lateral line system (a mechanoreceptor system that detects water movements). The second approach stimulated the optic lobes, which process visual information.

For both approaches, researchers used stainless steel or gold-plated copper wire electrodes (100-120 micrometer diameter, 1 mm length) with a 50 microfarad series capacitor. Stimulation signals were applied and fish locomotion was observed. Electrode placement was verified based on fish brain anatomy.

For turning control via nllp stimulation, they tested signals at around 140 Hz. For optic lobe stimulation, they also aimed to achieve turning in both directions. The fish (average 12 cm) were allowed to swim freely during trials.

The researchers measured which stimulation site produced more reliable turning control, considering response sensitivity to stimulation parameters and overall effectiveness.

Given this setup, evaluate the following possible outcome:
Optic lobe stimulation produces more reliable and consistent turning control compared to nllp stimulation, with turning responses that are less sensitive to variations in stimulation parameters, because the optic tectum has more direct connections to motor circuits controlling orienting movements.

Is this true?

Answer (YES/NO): NO